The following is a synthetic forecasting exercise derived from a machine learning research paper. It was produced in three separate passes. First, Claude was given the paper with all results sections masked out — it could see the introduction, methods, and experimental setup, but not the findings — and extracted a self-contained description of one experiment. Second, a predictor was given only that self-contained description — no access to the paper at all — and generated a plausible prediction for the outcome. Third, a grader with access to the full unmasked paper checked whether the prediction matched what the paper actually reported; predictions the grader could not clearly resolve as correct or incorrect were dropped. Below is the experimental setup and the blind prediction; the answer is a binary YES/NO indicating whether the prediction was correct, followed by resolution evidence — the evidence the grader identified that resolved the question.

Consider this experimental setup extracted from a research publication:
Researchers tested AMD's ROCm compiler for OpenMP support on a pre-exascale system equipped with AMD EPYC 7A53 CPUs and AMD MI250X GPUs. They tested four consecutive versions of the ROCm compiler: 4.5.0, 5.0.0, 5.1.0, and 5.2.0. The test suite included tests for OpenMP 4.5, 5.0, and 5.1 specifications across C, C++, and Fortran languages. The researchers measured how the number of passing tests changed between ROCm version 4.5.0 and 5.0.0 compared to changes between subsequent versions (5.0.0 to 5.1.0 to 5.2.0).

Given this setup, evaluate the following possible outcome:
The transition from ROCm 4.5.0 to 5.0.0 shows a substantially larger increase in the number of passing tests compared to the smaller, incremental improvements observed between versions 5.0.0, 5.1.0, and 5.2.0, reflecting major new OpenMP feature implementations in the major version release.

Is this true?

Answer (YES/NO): YES